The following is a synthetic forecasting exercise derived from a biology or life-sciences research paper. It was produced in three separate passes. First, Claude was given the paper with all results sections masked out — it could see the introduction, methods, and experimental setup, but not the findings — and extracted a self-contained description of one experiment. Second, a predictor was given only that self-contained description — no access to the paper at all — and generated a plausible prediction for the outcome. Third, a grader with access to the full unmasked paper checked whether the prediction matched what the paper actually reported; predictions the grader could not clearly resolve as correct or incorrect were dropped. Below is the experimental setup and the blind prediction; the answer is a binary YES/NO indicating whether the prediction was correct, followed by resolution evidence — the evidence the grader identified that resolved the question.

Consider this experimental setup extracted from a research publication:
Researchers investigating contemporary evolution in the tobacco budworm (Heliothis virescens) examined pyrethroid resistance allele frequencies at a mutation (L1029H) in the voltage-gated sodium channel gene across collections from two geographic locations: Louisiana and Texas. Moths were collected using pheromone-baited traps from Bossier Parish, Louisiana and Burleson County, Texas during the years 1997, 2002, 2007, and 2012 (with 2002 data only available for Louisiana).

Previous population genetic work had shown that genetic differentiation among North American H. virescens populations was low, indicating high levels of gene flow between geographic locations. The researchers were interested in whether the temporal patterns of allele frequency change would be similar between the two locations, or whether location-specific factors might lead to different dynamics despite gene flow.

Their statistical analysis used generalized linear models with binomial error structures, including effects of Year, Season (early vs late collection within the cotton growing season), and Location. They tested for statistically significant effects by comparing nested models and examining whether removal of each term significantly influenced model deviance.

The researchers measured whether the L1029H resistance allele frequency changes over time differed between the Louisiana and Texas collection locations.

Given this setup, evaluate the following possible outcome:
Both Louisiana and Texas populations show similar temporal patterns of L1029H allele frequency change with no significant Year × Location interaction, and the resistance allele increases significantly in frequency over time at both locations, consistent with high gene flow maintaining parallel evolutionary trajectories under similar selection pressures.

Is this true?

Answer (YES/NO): NO